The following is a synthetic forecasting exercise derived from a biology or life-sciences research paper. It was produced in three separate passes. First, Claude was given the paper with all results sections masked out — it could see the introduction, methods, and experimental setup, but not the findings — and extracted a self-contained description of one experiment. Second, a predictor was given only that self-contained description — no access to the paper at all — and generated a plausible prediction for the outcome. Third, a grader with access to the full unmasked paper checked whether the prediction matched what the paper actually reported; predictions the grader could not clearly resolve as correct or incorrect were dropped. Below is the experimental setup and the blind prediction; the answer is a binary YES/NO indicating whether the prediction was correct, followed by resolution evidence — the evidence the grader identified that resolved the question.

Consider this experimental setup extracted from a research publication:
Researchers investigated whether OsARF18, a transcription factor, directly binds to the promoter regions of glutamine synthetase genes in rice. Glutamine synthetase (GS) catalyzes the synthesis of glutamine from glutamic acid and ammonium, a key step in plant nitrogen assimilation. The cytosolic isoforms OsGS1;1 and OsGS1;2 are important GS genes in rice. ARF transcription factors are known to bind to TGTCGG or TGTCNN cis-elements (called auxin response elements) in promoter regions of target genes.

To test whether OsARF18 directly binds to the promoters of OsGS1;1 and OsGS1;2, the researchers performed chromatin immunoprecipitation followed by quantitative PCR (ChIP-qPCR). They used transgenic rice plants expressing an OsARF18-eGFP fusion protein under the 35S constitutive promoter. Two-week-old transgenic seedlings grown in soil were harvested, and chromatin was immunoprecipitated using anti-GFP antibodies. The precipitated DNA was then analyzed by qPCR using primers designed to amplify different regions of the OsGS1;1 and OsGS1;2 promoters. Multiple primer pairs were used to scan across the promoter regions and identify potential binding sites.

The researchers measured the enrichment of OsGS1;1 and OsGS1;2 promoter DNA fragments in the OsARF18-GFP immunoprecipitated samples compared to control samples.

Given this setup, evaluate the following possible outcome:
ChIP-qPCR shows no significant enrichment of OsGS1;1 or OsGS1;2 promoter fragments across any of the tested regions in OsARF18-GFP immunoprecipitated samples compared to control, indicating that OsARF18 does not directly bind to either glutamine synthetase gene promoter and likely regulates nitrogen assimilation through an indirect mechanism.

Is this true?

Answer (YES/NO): NO